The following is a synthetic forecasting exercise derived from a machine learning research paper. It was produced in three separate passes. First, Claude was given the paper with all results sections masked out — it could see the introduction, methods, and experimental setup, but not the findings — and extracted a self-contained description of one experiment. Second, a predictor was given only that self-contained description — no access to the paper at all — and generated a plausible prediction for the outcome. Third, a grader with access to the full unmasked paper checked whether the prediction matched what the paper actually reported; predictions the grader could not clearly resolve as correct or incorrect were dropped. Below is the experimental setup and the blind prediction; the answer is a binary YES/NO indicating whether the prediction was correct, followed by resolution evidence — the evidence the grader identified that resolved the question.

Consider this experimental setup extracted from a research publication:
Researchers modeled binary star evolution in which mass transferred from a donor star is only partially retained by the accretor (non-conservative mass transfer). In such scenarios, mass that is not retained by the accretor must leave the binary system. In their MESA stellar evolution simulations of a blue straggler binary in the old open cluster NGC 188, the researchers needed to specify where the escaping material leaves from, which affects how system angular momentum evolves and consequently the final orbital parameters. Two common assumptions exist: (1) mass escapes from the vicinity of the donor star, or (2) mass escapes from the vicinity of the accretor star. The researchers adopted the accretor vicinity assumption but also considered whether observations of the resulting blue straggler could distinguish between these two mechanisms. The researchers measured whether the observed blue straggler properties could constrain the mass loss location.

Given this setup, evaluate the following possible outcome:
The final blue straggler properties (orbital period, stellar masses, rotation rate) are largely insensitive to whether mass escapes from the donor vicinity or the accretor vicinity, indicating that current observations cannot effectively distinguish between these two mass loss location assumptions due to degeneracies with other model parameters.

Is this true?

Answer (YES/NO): NO